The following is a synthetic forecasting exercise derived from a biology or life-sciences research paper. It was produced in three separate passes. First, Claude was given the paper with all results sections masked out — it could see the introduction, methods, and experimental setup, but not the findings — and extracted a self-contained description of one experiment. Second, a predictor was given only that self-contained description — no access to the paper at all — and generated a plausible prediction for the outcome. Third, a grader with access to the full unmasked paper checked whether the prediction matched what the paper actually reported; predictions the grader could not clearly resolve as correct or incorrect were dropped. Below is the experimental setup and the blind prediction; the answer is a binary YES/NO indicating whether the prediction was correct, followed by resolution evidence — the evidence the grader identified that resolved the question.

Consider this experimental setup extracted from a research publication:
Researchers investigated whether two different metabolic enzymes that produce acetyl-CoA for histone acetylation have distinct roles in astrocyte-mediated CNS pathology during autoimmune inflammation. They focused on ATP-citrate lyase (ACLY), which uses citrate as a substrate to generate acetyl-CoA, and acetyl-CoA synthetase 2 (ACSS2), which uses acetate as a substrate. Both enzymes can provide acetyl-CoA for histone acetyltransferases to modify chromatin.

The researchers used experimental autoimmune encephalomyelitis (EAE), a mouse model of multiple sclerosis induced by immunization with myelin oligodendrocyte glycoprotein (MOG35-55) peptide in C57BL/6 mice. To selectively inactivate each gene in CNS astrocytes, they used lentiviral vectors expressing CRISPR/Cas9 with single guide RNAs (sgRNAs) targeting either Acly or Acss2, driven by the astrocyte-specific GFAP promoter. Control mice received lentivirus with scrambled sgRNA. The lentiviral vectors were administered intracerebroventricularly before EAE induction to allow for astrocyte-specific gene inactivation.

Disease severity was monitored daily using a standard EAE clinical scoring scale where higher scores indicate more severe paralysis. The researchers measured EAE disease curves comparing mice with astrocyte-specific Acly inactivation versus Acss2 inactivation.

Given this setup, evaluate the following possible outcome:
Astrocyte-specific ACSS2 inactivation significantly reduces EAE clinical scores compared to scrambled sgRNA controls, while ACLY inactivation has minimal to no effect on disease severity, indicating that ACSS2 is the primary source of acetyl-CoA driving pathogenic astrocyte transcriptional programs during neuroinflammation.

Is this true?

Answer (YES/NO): NO